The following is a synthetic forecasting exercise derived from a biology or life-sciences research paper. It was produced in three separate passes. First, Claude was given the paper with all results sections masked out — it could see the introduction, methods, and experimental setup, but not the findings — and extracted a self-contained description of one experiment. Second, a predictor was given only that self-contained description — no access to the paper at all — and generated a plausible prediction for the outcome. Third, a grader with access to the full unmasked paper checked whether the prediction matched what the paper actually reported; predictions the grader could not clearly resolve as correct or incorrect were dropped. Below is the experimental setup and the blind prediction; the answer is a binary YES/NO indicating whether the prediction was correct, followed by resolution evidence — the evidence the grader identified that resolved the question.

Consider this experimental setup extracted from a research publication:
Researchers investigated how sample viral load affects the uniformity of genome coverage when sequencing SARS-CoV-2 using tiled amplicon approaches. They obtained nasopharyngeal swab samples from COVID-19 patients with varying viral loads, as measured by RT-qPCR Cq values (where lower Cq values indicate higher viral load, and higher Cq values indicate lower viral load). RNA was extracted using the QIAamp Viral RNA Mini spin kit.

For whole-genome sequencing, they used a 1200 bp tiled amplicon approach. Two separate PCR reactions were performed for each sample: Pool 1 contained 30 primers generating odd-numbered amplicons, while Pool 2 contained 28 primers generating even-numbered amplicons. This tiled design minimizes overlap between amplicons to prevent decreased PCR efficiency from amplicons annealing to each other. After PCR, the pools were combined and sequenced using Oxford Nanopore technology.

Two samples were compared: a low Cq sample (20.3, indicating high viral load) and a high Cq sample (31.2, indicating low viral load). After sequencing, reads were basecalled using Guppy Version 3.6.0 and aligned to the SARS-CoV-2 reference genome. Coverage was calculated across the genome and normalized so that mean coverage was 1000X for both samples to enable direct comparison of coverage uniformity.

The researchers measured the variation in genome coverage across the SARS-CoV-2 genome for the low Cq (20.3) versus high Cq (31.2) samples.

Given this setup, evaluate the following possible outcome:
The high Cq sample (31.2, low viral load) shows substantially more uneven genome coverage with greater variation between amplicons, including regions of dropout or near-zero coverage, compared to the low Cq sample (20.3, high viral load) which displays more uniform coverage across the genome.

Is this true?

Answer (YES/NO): NO